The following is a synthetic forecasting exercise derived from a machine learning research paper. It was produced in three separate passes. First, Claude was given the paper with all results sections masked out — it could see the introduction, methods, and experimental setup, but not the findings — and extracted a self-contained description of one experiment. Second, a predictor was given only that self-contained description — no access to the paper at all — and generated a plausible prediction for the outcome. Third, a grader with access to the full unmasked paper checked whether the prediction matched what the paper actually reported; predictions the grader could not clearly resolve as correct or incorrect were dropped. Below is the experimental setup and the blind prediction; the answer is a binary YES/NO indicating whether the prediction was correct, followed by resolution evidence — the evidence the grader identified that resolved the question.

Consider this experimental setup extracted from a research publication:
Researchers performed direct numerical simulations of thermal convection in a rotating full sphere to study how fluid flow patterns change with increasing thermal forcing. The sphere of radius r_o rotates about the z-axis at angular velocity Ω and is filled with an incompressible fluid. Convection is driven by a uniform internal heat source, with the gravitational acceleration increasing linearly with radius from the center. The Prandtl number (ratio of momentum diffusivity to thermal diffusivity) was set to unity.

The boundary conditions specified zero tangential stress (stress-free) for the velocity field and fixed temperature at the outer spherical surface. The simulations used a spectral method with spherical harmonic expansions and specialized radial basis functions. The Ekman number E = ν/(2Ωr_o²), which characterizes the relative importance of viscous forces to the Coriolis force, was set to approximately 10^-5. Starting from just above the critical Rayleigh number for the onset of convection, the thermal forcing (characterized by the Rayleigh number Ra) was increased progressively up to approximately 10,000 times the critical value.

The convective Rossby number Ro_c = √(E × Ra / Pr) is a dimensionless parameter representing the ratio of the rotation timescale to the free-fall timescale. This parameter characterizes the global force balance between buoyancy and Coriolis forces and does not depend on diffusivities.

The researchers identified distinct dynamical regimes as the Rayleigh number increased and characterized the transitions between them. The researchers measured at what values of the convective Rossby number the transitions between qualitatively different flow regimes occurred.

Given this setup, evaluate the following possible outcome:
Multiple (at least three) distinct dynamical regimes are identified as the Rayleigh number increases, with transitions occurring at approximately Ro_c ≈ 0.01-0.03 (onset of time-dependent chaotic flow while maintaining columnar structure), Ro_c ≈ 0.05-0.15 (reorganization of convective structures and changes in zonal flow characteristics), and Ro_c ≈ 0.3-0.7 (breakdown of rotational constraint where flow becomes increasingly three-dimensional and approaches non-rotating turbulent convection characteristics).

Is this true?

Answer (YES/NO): NO